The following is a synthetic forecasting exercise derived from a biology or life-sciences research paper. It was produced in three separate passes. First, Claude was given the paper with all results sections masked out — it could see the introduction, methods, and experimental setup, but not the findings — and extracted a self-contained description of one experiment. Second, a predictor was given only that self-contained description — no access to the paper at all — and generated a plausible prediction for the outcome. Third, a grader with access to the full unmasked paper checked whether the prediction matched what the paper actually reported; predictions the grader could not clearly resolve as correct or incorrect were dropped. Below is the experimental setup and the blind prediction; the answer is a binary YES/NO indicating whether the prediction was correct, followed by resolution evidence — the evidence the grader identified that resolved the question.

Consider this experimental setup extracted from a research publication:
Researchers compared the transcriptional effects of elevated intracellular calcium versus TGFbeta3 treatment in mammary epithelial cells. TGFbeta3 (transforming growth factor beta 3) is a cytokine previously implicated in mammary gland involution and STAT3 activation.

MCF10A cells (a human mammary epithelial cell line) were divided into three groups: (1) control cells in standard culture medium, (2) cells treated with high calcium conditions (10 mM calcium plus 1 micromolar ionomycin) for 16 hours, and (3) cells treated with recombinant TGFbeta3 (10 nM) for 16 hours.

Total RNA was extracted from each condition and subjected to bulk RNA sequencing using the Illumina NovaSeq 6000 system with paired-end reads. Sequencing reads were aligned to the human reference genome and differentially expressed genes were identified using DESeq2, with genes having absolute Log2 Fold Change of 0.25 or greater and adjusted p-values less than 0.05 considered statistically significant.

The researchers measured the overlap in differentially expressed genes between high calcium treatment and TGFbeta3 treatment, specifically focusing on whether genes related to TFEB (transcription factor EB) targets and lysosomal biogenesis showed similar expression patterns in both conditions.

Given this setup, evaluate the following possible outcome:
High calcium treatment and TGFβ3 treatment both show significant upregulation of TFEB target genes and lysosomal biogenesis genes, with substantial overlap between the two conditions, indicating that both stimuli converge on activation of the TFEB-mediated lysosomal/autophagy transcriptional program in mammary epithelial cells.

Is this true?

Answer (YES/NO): YES